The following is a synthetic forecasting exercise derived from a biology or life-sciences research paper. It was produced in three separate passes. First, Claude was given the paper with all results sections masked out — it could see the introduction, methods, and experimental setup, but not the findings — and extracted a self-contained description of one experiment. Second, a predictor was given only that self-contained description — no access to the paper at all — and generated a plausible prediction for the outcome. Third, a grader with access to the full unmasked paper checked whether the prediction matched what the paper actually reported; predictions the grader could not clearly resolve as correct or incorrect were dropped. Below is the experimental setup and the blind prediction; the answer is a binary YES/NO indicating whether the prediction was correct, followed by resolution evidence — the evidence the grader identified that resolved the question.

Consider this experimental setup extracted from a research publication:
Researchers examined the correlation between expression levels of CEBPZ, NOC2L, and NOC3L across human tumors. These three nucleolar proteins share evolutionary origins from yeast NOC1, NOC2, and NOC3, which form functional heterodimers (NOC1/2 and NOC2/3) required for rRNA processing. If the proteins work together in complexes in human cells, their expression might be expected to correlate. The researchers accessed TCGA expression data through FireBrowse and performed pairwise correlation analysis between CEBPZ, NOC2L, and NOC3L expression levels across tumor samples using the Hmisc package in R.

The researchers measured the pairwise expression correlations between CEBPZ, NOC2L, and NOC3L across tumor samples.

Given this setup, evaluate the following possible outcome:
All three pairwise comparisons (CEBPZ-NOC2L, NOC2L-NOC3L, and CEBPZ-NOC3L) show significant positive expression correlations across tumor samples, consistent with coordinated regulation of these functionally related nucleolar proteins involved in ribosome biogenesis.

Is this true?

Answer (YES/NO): NO